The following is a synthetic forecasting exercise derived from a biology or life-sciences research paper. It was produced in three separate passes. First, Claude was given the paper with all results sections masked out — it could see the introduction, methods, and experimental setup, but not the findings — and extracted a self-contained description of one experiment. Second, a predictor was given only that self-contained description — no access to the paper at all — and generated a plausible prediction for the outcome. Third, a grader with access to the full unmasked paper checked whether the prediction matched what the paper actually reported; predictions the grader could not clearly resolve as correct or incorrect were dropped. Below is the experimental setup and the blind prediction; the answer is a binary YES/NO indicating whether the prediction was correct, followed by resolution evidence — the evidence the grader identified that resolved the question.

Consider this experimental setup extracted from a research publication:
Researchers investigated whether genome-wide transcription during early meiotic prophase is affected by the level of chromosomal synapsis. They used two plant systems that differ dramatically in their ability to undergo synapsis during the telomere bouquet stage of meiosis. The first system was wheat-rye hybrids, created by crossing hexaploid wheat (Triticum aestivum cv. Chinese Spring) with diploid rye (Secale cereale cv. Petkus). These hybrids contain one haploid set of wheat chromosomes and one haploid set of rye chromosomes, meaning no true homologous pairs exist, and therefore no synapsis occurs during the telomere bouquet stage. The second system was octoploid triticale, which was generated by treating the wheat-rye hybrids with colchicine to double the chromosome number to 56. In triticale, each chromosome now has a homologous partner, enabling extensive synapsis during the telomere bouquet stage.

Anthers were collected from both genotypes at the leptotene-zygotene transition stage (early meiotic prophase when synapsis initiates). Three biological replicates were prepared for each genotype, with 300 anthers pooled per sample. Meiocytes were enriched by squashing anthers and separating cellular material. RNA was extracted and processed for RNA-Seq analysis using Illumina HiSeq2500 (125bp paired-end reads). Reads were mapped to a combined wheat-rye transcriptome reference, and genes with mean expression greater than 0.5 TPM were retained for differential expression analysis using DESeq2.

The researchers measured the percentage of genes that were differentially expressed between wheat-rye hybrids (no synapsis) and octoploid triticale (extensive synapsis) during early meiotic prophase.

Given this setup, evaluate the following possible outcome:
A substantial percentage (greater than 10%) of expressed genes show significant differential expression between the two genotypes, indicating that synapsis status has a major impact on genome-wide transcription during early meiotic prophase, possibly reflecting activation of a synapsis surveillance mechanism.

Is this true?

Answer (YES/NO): NO